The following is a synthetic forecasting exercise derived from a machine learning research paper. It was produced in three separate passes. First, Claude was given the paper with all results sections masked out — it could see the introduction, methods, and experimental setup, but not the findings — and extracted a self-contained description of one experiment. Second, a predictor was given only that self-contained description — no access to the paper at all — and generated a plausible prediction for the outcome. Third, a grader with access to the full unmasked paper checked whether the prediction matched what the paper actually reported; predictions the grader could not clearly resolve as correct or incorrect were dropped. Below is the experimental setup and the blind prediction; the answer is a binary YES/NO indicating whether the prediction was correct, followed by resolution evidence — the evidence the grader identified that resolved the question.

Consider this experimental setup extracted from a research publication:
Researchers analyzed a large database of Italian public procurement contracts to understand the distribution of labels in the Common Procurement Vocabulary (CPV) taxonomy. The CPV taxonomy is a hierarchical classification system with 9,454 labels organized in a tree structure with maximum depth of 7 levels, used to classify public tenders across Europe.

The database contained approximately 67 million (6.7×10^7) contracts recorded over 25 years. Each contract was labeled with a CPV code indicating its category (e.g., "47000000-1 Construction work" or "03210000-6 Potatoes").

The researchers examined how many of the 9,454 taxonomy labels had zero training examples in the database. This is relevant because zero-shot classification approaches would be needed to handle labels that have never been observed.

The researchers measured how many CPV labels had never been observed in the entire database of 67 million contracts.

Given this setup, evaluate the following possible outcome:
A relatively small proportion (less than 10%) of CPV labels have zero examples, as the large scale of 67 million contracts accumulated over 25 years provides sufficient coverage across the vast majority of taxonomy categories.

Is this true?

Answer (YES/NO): YES